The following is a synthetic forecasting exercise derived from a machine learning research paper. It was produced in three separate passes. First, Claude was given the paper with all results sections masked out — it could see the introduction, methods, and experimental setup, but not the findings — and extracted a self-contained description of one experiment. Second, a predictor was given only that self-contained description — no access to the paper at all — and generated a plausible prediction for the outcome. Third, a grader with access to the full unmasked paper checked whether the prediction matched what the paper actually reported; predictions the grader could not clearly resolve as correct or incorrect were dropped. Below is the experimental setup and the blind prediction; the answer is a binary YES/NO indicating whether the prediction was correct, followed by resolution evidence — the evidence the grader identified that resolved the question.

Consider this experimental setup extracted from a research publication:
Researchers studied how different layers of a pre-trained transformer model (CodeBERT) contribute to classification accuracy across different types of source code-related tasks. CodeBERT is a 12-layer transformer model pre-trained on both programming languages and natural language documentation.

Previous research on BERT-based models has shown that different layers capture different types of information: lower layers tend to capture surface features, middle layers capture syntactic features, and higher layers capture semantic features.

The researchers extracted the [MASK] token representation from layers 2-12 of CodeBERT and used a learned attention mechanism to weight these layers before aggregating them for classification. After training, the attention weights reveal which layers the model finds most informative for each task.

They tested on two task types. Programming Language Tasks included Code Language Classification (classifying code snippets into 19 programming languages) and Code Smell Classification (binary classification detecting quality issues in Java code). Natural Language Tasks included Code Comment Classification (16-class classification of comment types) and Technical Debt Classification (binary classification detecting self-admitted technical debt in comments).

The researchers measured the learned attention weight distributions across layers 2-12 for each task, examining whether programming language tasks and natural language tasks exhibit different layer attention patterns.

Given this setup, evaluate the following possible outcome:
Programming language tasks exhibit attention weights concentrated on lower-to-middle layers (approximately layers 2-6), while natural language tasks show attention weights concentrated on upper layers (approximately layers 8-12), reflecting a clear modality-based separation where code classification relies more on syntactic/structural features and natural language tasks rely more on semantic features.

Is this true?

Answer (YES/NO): NO